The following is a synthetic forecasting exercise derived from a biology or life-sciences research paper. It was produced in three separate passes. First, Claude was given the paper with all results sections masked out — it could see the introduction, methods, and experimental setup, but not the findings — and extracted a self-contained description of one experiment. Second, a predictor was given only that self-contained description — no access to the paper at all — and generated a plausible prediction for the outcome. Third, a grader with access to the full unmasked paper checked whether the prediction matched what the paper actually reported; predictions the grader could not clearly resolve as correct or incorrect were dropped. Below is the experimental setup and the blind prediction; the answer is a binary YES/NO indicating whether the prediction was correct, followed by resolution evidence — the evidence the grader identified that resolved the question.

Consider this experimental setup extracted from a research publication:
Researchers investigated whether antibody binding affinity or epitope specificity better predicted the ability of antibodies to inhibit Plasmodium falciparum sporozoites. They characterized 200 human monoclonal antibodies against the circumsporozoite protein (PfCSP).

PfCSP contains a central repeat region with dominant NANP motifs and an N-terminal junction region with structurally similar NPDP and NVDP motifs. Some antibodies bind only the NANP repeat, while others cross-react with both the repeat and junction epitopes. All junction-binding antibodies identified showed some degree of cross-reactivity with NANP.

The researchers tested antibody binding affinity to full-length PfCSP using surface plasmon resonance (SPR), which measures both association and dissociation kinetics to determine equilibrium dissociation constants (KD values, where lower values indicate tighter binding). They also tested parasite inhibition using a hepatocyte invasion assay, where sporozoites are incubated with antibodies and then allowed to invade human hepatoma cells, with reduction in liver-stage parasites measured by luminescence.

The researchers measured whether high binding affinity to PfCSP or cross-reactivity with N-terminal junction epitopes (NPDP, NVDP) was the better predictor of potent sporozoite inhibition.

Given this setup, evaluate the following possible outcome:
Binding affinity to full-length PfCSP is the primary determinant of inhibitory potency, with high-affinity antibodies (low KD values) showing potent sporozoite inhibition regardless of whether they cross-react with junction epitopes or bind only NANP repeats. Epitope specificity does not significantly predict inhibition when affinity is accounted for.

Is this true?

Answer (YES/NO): NO